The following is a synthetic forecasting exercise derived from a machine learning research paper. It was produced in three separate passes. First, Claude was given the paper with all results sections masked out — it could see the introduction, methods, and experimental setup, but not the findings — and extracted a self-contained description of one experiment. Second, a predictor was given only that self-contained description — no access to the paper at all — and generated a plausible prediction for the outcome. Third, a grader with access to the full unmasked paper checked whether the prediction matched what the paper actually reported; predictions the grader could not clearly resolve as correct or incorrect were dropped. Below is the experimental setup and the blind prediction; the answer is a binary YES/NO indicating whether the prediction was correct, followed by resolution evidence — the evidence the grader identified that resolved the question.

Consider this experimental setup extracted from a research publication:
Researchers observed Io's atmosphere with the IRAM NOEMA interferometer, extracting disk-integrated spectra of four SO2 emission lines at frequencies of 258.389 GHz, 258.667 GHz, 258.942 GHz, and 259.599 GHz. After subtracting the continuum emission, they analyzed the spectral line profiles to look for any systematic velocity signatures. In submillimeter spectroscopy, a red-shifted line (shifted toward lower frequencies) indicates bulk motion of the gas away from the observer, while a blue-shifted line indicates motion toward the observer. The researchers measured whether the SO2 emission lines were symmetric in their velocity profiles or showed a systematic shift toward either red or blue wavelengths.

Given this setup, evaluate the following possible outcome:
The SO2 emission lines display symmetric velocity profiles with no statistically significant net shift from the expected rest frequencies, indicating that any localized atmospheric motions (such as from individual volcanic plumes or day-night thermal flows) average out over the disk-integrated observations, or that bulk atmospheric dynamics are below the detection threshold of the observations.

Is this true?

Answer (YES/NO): NO